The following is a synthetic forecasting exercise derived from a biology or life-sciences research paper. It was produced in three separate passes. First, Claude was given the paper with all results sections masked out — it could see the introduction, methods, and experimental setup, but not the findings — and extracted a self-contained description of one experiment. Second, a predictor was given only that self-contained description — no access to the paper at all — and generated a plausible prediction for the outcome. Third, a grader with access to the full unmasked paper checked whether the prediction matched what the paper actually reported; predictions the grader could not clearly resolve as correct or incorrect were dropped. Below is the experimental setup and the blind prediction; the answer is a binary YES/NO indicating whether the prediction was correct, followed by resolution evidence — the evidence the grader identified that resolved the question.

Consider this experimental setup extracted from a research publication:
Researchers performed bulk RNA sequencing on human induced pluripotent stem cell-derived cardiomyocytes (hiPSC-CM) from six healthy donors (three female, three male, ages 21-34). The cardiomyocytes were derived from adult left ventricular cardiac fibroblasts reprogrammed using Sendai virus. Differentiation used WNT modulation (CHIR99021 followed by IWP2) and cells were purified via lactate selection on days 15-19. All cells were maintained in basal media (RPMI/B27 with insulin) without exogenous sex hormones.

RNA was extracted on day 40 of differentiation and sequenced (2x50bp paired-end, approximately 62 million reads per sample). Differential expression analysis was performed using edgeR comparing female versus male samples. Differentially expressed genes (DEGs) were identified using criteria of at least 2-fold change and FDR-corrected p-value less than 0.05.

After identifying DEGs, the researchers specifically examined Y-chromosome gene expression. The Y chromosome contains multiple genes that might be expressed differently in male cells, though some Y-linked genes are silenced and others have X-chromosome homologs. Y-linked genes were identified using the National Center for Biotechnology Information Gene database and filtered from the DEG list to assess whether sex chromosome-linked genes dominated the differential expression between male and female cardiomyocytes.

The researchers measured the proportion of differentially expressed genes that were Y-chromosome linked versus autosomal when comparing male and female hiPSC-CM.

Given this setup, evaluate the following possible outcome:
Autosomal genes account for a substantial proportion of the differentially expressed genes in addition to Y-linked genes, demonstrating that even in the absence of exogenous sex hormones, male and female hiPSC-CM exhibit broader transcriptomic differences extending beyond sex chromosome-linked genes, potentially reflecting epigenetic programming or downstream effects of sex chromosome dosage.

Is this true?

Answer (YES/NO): YES